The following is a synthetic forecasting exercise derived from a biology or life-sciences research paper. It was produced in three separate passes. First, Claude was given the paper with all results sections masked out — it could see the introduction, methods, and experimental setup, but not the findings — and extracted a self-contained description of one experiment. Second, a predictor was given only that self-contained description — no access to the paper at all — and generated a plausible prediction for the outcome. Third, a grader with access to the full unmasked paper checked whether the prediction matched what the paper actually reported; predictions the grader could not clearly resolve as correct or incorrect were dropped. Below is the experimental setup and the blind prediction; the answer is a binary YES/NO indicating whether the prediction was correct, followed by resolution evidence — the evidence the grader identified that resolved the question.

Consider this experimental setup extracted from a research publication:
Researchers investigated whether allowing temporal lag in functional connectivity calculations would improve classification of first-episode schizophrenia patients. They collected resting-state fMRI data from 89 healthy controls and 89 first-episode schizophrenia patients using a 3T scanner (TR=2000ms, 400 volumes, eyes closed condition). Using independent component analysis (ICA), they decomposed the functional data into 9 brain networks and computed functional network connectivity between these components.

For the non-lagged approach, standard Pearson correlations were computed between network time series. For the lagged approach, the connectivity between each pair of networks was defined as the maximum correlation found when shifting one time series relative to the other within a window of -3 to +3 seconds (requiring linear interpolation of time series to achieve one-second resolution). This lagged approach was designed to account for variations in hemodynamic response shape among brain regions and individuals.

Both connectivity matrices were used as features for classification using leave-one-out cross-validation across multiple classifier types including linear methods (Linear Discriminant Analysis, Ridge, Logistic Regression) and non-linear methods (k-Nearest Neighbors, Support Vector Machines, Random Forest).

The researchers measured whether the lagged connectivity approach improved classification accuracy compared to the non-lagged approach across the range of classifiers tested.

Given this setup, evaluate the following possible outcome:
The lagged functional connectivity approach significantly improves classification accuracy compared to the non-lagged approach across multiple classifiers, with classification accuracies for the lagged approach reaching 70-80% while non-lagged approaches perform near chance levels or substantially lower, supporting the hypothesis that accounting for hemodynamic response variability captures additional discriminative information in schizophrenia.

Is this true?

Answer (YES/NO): NO